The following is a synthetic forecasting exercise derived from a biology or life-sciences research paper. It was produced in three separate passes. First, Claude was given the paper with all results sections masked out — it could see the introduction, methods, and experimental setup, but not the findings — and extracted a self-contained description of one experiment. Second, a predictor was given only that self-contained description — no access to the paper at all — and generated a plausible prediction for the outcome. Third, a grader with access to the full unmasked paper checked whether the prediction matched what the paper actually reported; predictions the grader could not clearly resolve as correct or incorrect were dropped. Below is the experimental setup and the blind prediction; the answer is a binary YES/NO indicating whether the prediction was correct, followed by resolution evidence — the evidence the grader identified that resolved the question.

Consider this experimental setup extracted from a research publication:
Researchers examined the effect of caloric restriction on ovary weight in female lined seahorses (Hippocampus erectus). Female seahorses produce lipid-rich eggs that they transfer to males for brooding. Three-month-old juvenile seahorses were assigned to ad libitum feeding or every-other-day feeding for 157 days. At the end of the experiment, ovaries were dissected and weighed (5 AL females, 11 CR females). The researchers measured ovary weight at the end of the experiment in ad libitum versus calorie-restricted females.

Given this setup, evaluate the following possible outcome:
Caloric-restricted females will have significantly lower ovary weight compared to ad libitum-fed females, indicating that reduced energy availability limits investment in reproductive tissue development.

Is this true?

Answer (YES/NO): NO